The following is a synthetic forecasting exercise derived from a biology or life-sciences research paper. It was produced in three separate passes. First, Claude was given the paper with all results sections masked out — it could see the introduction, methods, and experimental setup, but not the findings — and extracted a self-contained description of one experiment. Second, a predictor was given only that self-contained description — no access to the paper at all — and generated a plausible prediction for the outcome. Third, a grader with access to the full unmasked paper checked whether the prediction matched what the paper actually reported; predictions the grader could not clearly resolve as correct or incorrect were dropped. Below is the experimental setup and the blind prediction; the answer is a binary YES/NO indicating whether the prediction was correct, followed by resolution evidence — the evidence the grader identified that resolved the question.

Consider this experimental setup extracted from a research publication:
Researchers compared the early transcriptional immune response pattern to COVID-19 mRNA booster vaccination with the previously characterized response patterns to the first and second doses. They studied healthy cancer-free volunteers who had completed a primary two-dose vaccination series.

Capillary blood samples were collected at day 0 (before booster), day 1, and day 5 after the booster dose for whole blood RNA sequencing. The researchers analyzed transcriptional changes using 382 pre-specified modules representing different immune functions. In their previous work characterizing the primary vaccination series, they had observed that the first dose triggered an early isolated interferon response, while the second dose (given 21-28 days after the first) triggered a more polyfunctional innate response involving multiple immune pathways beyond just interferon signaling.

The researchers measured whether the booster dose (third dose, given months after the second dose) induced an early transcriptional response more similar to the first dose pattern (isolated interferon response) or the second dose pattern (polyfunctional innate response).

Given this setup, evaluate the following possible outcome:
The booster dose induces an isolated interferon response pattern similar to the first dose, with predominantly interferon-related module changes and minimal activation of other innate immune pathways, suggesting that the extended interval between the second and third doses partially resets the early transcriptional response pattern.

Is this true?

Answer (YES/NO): YES